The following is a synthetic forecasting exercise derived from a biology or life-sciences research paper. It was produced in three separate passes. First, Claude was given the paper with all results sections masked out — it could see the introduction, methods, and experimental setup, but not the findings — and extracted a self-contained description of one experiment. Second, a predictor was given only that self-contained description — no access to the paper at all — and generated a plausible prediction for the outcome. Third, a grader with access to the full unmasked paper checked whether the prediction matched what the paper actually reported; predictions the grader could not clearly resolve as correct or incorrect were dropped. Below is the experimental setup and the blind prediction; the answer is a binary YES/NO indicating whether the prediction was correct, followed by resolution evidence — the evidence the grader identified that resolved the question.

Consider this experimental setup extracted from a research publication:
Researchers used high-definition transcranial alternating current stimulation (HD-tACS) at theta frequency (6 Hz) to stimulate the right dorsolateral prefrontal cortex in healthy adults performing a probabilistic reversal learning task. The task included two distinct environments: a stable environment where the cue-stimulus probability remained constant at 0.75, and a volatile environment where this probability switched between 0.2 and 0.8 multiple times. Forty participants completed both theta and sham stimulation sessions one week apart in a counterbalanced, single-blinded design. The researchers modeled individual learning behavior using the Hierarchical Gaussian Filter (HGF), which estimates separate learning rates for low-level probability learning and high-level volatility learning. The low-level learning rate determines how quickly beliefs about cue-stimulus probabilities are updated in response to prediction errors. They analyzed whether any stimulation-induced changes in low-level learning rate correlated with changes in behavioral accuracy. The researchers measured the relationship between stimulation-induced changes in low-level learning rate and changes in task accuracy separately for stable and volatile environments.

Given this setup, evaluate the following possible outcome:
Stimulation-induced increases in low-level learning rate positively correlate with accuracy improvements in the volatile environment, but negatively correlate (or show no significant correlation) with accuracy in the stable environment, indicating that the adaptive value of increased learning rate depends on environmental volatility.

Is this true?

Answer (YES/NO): NO